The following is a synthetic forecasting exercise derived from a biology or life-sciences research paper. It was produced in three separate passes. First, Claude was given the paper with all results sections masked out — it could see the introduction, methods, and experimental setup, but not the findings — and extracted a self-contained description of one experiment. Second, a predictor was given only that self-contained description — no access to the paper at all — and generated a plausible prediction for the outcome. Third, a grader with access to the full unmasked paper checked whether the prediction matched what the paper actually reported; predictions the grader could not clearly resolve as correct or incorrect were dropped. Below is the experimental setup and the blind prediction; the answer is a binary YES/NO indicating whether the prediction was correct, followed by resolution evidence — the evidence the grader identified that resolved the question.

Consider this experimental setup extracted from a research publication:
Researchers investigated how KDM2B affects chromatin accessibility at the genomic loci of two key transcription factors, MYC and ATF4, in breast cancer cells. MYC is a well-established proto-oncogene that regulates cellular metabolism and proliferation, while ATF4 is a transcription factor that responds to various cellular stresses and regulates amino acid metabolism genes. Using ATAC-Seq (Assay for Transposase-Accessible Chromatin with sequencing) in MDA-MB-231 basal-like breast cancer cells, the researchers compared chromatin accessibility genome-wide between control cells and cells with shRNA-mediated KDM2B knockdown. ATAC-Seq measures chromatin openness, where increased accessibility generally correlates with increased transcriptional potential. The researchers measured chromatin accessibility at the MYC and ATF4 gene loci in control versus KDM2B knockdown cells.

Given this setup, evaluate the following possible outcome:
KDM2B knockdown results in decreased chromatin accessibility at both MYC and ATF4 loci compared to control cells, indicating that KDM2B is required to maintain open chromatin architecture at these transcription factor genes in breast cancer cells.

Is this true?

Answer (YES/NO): YES